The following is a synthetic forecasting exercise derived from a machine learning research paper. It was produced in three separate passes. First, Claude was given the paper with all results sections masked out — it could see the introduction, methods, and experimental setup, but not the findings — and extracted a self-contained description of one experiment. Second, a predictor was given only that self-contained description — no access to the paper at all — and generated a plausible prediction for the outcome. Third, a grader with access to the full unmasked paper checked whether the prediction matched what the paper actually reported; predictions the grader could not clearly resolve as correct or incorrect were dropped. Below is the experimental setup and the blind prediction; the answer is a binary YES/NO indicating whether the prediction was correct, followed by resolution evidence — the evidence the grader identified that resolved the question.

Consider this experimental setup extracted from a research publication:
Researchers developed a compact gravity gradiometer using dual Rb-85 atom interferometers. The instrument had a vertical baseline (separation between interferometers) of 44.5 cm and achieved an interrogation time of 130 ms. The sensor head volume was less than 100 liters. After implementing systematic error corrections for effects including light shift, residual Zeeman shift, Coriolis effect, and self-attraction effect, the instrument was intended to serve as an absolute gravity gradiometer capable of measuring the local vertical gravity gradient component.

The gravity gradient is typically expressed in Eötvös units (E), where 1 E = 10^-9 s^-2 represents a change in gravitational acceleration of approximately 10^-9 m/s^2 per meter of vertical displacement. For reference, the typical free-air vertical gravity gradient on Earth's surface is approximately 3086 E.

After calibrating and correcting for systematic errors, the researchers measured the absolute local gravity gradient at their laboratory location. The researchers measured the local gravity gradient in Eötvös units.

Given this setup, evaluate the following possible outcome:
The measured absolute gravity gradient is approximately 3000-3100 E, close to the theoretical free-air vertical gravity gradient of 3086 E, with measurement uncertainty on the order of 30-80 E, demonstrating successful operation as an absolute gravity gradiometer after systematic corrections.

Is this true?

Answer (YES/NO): NO